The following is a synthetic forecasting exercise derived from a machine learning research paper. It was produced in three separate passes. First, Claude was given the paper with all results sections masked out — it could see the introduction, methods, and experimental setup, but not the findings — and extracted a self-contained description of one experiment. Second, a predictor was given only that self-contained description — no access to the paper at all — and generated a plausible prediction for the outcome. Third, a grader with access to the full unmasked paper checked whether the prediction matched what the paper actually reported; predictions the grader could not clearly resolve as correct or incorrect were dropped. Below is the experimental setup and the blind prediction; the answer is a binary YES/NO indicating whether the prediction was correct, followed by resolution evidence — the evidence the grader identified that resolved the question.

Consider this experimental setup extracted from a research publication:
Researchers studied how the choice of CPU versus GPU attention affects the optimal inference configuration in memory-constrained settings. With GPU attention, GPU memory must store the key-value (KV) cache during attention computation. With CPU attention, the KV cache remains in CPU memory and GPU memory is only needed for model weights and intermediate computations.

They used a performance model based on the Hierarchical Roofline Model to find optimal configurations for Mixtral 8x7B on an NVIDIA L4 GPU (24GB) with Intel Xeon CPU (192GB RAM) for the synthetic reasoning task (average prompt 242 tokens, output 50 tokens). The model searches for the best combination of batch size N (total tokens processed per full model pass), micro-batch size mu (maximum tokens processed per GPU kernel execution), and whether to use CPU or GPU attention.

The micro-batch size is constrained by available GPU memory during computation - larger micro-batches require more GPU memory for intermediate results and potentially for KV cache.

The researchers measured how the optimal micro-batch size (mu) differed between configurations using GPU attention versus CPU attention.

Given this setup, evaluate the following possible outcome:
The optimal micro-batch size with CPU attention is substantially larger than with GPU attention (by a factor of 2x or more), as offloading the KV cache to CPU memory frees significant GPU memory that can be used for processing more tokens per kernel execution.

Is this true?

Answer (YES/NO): NO